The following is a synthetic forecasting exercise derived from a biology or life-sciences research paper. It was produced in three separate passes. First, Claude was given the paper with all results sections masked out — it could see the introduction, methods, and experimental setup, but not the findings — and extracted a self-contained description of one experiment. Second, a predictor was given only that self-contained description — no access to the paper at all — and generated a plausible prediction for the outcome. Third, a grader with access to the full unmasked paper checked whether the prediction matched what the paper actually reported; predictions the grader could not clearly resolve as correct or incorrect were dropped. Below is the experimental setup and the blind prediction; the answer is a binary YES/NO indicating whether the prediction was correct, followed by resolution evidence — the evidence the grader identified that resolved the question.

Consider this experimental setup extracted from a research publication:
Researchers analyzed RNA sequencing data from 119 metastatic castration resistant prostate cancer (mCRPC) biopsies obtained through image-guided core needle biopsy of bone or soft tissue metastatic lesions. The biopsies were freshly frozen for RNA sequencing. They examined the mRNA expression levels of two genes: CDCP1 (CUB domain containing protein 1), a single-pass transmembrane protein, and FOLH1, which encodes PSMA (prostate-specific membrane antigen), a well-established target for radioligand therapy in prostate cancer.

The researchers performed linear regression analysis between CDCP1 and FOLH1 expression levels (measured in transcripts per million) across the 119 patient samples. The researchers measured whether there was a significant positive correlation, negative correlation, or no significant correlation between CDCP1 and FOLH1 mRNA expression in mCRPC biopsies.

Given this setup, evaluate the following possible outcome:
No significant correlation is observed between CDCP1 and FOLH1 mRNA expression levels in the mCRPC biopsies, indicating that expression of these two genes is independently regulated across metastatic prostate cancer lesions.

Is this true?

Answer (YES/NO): YES